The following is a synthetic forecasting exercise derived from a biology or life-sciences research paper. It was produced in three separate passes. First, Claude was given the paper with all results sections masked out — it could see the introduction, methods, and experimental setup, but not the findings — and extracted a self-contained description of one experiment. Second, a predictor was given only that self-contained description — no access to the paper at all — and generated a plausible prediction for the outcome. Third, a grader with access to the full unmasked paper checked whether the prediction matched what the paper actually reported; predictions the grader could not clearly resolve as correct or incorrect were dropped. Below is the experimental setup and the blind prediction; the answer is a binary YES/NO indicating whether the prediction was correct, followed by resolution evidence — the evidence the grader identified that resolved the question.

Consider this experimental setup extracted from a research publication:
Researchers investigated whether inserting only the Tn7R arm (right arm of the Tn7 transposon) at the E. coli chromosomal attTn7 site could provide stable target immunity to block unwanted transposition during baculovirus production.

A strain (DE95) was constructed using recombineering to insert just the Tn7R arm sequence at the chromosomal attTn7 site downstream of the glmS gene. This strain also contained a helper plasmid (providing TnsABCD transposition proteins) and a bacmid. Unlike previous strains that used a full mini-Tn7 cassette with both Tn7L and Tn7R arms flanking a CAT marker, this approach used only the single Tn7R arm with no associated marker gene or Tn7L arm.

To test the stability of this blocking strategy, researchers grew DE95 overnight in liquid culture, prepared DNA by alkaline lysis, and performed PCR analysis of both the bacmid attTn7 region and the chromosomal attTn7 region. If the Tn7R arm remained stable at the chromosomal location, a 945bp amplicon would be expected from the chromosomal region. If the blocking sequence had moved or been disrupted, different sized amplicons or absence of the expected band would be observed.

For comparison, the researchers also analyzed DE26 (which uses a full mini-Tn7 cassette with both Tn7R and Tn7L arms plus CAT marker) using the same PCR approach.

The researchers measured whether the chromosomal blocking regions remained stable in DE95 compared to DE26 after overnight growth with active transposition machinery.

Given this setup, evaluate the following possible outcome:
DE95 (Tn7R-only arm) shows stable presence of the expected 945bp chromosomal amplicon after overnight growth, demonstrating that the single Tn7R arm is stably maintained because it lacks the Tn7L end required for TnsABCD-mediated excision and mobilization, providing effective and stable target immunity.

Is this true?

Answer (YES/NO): YES